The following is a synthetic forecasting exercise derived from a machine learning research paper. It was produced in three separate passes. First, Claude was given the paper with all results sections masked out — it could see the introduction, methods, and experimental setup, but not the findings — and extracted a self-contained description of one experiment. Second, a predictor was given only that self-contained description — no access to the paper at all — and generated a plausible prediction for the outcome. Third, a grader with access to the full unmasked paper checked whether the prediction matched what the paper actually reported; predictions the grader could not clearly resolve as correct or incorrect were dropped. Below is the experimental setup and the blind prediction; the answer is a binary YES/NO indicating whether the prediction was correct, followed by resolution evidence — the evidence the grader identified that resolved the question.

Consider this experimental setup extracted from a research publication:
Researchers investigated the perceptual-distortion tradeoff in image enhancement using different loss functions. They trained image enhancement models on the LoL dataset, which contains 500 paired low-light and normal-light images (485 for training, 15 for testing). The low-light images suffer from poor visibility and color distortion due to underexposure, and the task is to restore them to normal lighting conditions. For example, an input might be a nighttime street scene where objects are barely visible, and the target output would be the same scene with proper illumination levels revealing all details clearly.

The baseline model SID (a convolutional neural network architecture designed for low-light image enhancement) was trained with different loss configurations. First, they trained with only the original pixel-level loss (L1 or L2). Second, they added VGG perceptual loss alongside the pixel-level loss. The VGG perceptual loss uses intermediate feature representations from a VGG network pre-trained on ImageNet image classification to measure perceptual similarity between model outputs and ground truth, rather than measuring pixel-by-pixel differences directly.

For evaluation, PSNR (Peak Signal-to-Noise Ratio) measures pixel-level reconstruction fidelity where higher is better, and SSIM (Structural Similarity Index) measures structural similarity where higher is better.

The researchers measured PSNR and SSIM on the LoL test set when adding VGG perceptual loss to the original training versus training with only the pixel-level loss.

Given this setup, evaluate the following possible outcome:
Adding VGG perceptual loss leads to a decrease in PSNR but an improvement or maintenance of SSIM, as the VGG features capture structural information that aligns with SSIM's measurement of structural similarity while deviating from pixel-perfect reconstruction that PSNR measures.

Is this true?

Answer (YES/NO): YES